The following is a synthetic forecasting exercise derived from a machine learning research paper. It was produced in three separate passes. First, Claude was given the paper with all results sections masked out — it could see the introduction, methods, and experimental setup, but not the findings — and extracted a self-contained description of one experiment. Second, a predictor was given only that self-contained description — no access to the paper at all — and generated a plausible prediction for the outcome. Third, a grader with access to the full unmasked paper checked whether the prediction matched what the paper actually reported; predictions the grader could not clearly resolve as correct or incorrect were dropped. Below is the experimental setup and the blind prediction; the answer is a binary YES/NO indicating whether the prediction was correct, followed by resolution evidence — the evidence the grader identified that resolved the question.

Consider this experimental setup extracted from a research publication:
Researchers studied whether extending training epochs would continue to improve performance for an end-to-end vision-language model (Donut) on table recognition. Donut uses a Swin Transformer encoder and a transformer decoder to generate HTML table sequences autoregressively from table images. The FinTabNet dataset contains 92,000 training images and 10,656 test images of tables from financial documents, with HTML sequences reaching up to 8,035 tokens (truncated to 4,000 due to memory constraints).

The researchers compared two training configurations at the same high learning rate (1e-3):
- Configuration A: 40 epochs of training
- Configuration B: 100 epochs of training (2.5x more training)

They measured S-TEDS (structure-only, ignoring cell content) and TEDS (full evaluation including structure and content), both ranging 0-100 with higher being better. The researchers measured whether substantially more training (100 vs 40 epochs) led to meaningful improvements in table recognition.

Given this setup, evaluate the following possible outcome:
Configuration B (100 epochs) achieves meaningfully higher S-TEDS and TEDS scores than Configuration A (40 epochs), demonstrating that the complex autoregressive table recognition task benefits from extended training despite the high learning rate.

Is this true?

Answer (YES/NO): NO